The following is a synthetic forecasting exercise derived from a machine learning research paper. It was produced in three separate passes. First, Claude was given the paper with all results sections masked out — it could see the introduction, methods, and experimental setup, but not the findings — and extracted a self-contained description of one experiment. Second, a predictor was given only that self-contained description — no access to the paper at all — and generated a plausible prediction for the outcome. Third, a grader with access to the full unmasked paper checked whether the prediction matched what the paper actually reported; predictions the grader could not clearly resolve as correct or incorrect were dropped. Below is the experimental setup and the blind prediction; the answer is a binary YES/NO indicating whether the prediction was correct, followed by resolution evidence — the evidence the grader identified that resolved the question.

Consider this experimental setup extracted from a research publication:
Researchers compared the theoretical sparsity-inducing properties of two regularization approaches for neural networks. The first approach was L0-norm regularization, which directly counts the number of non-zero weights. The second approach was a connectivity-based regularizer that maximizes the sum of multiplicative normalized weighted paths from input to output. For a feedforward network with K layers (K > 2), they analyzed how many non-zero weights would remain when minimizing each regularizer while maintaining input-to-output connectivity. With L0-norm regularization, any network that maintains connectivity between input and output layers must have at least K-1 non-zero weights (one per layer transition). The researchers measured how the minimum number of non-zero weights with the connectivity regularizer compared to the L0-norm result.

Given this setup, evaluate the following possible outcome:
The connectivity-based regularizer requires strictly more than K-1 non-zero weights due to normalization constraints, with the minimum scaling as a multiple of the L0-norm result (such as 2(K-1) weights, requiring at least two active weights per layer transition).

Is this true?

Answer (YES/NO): NO